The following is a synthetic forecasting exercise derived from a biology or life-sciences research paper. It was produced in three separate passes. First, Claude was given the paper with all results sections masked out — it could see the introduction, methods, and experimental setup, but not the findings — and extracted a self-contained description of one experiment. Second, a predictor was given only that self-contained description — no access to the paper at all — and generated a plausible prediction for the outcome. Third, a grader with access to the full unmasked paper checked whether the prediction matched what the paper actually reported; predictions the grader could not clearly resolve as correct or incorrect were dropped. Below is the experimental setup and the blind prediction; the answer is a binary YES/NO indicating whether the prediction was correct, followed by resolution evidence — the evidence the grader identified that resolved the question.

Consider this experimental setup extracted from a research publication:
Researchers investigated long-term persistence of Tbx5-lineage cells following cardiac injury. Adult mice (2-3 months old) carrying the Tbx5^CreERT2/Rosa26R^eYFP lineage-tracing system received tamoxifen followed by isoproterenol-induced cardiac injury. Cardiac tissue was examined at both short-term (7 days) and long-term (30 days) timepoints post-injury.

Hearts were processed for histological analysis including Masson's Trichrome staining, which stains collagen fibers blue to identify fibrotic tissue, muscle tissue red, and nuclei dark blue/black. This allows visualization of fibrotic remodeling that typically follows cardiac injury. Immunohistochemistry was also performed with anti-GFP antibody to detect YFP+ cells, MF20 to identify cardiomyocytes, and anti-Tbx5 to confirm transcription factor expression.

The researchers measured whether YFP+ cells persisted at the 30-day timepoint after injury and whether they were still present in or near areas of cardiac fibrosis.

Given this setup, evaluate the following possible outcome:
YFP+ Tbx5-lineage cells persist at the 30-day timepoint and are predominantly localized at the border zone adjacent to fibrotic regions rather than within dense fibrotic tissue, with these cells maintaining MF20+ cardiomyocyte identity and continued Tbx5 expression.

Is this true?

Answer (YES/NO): NO